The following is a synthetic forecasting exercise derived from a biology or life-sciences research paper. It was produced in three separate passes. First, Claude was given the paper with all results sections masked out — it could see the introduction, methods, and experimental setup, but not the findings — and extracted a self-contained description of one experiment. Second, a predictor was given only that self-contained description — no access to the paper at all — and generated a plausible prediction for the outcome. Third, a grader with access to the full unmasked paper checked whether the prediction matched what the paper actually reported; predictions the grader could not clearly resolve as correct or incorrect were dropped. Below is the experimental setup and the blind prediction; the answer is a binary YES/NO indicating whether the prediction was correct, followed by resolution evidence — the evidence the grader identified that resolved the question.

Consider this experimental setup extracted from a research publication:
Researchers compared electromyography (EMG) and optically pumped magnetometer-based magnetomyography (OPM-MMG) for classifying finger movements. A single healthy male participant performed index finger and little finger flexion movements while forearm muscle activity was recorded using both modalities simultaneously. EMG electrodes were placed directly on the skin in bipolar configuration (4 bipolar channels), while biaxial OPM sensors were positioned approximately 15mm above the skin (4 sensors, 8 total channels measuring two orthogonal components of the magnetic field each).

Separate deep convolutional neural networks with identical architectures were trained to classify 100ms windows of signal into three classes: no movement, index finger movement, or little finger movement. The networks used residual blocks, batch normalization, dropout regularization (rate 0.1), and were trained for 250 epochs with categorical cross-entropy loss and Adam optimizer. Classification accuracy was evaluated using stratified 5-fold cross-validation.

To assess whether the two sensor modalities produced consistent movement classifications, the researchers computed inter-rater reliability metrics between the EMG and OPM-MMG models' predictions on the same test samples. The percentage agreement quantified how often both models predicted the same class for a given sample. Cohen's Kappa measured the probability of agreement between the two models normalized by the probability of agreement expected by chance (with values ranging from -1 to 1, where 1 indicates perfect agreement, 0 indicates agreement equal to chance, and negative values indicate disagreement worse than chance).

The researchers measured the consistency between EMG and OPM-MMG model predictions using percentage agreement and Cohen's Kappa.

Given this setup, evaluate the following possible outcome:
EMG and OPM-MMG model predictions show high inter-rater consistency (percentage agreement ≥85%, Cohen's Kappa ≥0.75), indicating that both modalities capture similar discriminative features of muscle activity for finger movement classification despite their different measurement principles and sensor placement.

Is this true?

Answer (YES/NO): NO